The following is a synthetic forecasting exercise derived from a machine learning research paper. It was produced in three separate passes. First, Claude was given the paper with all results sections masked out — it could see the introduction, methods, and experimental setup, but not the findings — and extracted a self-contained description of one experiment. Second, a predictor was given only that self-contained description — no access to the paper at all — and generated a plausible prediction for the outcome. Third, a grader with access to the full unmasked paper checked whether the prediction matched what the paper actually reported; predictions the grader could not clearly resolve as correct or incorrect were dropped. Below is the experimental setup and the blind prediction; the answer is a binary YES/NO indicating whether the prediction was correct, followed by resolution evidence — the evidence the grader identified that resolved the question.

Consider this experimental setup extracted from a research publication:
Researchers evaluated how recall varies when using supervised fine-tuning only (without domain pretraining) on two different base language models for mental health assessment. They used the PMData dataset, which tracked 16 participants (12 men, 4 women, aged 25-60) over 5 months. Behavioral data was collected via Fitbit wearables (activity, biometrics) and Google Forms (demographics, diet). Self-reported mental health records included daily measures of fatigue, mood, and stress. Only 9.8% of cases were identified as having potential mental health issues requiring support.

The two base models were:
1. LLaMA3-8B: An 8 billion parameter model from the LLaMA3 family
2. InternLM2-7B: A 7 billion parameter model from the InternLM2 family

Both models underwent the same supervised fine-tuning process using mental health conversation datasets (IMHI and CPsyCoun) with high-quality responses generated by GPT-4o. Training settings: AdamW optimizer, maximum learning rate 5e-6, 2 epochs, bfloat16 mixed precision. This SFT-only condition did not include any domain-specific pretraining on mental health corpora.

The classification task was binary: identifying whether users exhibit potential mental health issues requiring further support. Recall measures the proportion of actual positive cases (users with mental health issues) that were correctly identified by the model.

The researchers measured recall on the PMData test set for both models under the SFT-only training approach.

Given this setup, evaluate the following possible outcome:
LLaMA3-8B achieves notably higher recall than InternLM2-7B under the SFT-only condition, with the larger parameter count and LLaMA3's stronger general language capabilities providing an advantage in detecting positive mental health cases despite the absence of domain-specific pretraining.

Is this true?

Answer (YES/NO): YES